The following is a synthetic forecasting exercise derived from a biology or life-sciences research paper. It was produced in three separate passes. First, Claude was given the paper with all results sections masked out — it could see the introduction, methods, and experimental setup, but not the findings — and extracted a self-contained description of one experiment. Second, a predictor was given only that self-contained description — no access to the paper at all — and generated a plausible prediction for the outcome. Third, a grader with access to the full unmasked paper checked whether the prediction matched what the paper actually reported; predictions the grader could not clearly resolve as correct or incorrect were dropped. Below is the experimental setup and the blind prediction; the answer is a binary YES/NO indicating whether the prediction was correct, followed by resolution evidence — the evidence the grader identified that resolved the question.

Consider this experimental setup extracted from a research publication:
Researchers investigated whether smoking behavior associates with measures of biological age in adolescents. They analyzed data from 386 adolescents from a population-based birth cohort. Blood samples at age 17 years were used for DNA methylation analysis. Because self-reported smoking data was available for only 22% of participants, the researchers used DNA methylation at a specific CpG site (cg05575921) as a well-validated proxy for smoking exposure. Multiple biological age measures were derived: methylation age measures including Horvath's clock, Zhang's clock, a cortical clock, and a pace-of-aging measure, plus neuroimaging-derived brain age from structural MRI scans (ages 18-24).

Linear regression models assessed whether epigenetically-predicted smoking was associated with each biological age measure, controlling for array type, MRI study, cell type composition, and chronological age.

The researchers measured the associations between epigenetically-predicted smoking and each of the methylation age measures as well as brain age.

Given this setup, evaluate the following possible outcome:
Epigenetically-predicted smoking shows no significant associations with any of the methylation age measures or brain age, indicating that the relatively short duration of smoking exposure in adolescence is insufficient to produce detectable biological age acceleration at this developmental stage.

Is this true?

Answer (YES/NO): NO